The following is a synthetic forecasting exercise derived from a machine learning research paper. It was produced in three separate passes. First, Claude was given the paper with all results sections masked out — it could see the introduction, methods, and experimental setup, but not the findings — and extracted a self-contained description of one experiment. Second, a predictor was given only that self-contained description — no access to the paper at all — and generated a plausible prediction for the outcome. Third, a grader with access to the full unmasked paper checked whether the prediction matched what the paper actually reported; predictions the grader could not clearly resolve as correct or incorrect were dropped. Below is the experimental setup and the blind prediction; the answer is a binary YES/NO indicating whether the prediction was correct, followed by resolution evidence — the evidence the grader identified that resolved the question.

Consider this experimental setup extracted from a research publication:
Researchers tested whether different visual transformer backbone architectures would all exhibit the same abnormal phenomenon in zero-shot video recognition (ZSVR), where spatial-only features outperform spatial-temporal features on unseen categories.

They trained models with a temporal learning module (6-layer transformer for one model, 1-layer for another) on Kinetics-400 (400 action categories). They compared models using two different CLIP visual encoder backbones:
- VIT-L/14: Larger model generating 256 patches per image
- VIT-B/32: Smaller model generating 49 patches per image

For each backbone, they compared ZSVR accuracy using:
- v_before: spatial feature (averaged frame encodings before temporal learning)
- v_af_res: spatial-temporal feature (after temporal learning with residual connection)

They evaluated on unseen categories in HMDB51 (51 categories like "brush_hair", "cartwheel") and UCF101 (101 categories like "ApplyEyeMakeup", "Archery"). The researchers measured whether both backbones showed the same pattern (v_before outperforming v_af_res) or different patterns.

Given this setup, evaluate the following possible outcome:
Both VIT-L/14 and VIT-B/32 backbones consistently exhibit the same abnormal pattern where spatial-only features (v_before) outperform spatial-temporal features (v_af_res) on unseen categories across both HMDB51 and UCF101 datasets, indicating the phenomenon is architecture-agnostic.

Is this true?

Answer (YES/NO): YES